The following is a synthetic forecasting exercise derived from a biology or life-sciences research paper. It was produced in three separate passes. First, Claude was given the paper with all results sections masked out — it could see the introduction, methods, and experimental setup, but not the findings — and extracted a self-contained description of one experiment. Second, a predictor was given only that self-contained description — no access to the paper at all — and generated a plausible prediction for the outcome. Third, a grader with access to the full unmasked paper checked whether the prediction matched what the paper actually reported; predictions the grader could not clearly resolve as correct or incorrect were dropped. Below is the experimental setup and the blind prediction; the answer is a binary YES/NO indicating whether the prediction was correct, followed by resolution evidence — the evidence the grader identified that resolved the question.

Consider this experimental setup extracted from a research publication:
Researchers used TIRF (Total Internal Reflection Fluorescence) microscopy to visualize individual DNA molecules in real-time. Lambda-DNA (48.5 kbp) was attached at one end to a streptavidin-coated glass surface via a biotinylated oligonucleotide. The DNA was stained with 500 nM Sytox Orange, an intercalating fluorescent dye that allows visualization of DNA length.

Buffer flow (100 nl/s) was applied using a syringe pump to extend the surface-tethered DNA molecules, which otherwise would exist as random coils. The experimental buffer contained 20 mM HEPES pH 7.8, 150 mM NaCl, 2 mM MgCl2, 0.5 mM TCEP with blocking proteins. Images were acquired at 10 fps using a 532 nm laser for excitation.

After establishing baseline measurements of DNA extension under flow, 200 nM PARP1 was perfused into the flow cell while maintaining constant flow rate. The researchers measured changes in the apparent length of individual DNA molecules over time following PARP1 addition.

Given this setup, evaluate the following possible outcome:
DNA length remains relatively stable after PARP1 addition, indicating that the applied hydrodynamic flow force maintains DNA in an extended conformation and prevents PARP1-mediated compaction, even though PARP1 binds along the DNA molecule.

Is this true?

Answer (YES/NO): NO